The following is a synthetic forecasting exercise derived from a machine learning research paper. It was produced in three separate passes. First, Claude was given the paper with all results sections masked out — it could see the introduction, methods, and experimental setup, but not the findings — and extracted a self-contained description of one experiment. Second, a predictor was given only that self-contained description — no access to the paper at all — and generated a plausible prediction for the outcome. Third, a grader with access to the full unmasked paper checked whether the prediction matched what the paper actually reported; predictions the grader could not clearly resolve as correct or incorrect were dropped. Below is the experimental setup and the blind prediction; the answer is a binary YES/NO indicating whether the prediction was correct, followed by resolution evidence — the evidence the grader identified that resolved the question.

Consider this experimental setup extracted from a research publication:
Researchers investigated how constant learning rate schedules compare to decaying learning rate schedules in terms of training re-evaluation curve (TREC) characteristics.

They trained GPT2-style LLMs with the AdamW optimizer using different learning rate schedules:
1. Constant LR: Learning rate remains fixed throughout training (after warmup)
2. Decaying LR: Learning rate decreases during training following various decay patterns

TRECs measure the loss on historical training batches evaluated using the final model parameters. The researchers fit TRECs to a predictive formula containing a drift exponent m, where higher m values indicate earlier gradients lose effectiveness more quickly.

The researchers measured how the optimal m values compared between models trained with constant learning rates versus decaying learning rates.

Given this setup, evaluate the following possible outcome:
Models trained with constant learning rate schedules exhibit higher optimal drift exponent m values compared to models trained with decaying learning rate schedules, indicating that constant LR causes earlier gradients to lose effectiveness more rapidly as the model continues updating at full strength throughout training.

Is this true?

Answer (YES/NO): YES